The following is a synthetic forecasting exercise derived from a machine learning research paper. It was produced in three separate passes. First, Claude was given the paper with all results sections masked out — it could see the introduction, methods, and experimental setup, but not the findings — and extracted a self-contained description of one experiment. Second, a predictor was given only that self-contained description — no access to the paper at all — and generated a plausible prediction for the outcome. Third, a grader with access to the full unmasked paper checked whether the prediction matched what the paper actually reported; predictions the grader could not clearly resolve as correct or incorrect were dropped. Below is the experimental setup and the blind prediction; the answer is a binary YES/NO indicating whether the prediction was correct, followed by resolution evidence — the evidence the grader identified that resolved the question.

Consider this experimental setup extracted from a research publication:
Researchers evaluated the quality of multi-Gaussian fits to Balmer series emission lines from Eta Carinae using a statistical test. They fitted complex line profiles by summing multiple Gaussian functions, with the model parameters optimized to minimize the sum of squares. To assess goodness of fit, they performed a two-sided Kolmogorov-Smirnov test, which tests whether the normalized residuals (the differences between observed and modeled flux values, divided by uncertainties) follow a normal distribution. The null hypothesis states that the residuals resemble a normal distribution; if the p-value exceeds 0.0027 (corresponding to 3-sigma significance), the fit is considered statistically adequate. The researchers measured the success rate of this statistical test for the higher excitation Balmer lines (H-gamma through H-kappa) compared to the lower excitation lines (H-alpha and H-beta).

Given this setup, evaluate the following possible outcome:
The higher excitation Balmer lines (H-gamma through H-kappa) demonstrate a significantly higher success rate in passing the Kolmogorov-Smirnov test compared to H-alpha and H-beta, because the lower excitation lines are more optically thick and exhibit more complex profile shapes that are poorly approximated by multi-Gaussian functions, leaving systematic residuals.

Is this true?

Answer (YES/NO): NO